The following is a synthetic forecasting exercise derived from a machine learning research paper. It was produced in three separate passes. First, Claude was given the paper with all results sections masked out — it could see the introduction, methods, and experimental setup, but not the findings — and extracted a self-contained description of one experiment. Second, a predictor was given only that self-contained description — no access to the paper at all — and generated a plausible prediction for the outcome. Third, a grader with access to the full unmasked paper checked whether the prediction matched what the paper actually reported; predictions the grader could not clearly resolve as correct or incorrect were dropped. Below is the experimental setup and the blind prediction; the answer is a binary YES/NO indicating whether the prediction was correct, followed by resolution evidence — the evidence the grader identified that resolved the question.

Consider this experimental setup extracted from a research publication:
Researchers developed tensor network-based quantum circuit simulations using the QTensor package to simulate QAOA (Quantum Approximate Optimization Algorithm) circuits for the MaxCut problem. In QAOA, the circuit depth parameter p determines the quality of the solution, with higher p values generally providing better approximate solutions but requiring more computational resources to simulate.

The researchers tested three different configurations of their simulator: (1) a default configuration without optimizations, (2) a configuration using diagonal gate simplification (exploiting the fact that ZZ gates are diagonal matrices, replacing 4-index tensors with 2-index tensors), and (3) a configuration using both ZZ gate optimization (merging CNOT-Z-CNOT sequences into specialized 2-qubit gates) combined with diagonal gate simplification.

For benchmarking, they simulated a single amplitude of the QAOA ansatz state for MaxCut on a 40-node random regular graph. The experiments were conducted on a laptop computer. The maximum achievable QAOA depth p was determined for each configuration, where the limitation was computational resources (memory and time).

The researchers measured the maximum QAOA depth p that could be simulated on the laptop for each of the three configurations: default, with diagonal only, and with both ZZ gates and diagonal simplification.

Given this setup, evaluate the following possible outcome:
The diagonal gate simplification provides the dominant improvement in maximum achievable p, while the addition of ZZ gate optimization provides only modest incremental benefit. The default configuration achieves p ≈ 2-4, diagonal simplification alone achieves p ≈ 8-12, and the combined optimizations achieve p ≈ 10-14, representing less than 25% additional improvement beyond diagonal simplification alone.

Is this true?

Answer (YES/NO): NO